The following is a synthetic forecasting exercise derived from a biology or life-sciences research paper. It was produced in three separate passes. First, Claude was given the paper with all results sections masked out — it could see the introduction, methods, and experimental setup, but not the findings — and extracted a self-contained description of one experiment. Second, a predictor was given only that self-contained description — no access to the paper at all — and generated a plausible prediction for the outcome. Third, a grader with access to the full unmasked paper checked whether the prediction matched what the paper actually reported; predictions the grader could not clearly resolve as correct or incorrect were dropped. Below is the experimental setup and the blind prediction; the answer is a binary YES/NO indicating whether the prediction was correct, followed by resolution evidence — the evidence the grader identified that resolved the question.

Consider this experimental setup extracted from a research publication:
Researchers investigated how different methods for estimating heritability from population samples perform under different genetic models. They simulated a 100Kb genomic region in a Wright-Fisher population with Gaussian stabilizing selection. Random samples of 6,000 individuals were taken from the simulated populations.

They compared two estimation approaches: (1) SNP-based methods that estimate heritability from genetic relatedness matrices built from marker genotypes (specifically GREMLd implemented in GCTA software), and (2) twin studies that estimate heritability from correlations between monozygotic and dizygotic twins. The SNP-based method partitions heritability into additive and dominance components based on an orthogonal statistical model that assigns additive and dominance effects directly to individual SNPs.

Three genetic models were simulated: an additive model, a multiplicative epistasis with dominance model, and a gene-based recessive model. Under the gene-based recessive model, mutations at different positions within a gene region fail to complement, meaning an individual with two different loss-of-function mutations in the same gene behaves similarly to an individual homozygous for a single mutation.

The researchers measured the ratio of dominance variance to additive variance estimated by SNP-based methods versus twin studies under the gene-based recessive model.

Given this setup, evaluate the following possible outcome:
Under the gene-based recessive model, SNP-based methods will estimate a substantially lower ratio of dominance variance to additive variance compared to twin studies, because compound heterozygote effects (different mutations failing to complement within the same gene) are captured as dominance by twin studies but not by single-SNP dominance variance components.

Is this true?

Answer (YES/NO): YES